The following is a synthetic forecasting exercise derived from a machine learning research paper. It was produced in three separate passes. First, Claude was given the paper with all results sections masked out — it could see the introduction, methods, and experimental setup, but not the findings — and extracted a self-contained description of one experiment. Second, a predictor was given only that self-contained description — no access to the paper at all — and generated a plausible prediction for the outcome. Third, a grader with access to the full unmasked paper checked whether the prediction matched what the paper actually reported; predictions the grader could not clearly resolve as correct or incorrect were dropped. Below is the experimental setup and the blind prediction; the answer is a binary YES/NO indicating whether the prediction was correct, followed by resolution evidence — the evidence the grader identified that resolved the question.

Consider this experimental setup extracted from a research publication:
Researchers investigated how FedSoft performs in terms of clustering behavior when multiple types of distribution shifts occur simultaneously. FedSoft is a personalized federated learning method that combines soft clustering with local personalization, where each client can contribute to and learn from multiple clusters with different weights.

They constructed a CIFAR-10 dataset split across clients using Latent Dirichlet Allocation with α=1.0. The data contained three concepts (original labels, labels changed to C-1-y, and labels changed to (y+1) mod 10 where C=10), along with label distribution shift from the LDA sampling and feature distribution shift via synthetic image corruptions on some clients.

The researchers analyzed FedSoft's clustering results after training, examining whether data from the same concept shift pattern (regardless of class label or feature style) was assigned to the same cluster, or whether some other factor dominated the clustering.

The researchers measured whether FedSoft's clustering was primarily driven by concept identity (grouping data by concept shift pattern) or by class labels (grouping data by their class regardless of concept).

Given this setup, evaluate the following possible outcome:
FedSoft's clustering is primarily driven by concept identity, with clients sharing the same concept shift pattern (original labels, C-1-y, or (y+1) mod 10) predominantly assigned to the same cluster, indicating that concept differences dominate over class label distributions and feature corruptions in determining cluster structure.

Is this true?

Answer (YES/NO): NO